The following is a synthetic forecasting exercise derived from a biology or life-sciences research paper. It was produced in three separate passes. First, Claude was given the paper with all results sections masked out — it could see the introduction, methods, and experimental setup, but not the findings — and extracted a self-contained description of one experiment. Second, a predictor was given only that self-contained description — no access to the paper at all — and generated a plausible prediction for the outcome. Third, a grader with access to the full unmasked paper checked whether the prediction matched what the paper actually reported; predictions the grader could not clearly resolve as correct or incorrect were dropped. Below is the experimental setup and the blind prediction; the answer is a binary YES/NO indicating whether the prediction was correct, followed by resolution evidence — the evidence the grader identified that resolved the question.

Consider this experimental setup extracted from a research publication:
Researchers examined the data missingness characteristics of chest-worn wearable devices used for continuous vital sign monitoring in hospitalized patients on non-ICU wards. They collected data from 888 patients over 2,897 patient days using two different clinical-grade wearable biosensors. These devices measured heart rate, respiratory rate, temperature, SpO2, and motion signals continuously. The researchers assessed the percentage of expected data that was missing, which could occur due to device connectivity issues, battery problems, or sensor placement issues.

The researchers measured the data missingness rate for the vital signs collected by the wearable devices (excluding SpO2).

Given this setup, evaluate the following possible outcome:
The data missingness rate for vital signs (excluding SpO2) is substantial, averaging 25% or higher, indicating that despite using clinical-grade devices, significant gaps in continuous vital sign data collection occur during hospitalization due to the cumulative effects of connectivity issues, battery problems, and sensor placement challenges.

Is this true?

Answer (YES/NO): NO